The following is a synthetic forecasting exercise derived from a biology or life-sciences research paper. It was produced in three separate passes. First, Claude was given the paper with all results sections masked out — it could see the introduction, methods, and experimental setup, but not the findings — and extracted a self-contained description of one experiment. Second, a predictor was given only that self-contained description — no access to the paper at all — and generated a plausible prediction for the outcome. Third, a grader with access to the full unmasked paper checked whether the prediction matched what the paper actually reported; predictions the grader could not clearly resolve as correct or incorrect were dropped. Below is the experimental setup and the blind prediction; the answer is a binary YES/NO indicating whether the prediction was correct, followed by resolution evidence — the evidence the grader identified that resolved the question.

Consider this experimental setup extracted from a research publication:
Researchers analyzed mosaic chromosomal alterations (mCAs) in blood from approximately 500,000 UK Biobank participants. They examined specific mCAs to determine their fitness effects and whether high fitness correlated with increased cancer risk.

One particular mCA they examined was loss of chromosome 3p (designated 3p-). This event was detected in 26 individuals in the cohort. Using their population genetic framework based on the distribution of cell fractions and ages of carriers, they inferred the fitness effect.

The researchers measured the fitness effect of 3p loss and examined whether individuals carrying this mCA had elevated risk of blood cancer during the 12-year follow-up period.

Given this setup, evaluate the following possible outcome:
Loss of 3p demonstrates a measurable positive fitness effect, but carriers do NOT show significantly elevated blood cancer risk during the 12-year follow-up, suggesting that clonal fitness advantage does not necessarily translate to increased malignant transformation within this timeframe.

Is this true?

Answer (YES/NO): YES